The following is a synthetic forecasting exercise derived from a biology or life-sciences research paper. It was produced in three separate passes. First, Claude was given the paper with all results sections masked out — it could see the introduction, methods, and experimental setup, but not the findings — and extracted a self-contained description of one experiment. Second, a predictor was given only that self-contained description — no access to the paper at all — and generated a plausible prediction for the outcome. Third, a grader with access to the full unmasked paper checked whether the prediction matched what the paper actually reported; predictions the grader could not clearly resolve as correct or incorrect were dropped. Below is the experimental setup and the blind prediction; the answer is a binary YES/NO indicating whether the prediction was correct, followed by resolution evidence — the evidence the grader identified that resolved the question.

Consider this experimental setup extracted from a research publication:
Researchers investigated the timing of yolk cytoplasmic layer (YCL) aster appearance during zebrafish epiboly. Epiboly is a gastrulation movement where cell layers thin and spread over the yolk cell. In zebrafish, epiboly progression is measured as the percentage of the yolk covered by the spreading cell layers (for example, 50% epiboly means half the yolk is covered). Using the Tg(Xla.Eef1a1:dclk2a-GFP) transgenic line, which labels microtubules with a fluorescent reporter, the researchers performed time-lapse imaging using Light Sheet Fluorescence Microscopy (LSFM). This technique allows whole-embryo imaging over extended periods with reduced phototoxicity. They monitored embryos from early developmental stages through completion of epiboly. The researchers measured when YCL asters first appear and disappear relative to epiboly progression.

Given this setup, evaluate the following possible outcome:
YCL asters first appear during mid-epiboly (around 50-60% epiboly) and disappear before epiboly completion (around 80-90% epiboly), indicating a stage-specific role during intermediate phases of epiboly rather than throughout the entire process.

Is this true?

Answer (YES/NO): NO